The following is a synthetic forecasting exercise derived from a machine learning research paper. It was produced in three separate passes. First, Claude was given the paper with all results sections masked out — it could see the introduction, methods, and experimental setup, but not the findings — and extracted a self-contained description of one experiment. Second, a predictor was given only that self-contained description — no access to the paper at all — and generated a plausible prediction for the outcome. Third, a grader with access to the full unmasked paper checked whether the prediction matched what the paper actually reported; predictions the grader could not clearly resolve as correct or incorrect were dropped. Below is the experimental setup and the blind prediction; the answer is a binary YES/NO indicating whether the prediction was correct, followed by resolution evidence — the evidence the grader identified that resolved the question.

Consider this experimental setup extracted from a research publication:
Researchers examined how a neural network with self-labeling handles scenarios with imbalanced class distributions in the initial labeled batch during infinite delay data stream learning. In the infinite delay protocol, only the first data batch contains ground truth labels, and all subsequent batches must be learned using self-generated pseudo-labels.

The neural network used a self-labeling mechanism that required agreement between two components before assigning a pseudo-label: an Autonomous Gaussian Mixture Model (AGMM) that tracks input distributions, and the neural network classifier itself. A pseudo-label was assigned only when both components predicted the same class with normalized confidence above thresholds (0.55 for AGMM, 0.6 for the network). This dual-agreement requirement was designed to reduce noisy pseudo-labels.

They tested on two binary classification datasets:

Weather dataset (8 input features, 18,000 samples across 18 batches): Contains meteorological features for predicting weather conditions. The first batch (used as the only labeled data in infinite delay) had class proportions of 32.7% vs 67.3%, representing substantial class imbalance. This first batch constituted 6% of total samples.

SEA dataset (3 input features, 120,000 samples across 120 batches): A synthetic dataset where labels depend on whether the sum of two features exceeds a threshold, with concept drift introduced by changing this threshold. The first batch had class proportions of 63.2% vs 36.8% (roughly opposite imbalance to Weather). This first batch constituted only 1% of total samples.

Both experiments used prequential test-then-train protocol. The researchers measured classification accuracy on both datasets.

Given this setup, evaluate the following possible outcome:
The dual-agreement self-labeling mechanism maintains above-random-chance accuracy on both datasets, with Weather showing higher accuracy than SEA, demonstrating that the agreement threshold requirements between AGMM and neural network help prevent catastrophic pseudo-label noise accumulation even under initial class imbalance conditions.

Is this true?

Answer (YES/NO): NO